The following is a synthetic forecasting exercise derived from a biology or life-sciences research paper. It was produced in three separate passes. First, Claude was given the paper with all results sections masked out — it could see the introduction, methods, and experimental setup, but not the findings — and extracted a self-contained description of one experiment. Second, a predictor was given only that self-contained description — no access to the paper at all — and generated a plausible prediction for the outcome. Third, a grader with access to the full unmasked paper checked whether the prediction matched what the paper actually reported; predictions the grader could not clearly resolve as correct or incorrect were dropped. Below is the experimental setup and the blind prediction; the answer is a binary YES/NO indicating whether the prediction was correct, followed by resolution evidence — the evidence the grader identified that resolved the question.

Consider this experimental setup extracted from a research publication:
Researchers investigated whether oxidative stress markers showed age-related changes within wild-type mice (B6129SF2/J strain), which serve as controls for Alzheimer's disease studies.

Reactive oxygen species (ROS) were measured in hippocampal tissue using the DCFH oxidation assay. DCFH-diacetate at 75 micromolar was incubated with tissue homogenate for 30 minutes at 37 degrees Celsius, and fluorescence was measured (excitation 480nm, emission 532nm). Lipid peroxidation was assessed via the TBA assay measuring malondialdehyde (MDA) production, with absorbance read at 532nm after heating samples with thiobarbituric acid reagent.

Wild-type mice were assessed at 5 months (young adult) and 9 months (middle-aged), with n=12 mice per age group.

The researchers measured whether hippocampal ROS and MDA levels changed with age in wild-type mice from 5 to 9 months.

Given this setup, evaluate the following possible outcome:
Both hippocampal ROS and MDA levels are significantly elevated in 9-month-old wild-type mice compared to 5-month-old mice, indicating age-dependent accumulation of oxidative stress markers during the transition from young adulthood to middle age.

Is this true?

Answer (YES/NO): YES